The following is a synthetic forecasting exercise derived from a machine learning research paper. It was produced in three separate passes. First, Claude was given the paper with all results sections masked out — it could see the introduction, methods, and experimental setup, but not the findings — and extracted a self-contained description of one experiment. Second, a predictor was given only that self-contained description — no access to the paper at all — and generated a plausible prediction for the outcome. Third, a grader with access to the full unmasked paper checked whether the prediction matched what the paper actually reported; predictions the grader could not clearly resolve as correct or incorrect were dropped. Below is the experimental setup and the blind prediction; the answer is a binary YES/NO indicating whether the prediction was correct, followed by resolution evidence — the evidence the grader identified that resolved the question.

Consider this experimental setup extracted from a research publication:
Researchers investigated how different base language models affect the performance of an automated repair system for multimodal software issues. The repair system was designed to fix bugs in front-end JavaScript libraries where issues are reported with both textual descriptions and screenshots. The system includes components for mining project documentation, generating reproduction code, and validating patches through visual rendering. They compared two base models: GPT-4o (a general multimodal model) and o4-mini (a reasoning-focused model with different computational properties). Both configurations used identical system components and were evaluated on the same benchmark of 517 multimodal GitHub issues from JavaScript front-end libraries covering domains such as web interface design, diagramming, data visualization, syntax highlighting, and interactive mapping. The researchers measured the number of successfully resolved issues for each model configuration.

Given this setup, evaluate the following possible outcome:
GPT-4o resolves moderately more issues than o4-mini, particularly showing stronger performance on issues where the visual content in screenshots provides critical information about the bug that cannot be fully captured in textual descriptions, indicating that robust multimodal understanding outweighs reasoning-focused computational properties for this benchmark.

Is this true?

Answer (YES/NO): NO